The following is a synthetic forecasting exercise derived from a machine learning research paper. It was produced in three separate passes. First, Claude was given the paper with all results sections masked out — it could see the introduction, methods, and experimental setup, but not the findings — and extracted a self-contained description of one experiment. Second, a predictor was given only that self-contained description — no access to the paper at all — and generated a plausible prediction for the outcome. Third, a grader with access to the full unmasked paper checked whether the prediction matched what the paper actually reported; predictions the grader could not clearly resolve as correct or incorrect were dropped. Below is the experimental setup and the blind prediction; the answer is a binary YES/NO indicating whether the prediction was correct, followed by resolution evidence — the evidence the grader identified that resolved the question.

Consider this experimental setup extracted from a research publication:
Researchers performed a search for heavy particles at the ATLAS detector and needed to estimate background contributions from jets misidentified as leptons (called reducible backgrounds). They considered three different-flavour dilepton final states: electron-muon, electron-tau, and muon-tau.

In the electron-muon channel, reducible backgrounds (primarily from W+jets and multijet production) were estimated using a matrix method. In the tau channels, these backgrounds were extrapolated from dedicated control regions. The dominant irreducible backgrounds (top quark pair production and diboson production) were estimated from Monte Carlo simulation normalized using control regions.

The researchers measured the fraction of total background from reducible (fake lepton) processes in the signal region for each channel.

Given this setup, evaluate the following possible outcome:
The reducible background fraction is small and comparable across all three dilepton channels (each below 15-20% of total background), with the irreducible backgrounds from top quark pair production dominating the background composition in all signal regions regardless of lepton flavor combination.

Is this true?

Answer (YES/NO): NO